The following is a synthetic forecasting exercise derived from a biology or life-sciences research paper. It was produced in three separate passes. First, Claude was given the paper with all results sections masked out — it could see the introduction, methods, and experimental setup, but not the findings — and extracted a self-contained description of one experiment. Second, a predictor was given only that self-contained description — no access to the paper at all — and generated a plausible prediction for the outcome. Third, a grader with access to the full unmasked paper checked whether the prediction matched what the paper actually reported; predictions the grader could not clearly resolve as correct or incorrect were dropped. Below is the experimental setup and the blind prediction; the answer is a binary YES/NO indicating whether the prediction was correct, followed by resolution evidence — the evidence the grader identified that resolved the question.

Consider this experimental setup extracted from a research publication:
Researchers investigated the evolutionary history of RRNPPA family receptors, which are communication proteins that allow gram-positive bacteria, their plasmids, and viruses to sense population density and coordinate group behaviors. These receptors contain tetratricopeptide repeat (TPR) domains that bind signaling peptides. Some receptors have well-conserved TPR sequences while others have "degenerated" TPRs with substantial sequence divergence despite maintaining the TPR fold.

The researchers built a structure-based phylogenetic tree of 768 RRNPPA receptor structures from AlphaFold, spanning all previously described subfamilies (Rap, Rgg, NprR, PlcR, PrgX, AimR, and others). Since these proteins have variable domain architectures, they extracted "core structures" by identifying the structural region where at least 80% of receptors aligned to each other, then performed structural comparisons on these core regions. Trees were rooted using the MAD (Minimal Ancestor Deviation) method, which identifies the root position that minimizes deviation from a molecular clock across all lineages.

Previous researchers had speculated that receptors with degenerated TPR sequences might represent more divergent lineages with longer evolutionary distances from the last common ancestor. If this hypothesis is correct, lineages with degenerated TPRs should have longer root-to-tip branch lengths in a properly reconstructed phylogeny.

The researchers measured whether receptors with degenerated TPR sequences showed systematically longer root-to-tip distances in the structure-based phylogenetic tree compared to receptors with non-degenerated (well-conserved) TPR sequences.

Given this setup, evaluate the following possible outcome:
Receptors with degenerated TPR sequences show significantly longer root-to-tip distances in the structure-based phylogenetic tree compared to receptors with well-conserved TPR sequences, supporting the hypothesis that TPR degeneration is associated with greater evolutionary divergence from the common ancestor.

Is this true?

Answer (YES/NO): YES